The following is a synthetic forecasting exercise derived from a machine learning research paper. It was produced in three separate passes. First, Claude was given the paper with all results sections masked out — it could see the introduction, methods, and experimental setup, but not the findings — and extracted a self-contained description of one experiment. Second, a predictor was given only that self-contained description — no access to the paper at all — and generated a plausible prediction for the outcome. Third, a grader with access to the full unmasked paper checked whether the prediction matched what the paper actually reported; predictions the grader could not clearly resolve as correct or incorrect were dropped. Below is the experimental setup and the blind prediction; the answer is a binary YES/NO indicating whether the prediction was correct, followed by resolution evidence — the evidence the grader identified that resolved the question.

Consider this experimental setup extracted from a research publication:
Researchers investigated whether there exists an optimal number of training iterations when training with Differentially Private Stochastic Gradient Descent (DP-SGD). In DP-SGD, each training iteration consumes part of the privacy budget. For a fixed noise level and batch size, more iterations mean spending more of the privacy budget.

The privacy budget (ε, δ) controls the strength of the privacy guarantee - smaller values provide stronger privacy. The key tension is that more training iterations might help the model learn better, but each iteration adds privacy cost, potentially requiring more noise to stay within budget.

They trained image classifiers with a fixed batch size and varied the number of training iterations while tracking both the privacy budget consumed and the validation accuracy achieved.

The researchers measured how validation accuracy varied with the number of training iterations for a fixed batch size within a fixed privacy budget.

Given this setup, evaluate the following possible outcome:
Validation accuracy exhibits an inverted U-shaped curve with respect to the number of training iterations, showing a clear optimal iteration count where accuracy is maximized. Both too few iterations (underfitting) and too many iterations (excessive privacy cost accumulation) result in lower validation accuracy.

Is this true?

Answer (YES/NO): YES